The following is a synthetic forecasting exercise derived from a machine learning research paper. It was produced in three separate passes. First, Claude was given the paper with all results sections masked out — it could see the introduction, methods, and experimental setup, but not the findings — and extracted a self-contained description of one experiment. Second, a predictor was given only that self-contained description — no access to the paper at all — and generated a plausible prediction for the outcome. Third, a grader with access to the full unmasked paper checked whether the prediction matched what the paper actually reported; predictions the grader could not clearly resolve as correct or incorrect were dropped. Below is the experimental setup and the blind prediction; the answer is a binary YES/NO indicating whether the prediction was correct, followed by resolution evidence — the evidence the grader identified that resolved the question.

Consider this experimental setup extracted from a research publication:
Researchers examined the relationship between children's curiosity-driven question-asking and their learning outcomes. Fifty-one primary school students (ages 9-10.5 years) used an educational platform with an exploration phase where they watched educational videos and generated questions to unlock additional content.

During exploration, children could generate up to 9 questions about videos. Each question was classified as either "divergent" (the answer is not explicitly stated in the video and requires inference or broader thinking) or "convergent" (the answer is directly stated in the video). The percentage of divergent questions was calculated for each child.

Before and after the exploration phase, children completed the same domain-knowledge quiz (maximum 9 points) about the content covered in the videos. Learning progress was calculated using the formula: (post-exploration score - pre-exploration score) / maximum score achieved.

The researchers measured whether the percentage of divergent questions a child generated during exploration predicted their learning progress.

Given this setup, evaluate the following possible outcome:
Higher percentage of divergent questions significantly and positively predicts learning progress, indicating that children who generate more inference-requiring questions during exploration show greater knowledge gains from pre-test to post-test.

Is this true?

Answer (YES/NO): YES